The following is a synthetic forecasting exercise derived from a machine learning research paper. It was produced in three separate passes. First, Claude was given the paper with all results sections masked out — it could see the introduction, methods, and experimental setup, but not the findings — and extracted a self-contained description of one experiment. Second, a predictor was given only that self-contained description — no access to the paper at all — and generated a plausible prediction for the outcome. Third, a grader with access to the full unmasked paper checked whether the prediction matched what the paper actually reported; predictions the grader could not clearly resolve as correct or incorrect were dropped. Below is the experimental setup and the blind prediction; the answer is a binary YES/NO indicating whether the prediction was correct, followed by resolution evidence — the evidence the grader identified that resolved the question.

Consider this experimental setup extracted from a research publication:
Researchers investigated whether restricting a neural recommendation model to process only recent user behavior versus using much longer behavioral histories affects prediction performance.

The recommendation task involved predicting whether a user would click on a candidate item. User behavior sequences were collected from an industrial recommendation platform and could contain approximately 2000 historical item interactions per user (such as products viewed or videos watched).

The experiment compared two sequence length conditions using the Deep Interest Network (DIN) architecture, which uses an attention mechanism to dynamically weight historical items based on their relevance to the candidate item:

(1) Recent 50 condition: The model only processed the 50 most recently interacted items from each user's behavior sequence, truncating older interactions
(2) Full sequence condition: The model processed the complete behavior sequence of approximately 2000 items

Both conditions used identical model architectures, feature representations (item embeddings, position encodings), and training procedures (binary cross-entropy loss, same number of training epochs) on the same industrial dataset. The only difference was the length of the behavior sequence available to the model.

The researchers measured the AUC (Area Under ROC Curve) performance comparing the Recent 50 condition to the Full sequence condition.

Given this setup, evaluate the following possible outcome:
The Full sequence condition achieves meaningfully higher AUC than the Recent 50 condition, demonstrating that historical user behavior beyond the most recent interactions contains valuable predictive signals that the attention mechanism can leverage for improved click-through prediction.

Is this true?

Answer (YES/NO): YES